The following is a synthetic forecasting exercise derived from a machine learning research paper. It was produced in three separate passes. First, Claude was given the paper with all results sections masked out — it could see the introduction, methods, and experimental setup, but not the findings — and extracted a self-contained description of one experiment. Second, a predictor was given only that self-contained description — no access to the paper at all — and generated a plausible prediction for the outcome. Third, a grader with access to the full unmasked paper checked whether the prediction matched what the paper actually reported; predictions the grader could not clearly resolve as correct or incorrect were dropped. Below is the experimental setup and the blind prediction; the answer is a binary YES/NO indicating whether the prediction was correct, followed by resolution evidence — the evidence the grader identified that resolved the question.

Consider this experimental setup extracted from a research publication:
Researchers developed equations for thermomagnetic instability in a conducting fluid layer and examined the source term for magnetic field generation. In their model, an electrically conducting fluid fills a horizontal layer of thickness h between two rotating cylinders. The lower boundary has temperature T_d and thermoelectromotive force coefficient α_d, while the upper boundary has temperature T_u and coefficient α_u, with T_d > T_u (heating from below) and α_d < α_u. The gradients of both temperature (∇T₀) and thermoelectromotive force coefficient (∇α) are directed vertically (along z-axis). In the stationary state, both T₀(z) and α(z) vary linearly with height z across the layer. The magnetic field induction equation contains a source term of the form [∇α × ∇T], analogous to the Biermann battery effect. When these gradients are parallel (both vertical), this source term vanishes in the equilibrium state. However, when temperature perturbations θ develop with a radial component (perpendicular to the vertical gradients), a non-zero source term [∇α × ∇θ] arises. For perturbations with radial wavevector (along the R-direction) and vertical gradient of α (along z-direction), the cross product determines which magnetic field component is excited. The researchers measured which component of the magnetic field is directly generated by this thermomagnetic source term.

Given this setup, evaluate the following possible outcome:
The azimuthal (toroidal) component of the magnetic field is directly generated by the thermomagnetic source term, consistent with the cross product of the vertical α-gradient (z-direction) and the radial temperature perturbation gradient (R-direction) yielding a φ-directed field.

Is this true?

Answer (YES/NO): YES